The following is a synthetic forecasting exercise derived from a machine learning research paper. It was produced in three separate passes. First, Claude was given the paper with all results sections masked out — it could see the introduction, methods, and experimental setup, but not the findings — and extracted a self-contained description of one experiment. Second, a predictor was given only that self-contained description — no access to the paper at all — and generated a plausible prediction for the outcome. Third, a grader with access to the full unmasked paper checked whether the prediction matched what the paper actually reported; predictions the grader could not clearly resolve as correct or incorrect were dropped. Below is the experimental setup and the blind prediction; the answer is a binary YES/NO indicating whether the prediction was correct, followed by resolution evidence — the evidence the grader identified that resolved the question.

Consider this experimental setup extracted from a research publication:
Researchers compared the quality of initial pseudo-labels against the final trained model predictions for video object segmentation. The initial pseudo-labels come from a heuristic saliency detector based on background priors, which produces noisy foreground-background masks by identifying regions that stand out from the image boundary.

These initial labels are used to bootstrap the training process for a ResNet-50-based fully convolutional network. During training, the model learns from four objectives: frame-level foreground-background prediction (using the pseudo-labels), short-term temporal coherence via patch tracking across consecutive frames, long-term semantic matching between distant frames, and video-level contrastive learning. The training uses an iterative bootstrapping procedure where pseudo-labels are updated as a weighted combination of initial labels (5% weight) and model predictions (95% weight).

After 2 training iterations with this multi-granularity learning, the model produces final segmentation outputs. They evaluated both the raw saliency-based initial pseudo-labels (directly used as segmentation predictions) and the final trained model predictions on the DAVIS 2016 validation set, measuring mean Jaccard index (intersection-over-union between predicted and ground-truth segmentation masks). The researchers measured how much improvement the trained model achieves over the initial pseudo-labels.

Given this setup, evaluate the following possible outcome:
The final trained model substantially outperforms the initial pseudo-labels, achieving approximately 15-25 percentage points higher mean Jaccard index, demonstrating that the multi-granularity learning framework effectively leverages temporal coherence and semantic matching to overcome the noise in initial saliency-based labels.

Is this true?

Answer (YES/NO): YES